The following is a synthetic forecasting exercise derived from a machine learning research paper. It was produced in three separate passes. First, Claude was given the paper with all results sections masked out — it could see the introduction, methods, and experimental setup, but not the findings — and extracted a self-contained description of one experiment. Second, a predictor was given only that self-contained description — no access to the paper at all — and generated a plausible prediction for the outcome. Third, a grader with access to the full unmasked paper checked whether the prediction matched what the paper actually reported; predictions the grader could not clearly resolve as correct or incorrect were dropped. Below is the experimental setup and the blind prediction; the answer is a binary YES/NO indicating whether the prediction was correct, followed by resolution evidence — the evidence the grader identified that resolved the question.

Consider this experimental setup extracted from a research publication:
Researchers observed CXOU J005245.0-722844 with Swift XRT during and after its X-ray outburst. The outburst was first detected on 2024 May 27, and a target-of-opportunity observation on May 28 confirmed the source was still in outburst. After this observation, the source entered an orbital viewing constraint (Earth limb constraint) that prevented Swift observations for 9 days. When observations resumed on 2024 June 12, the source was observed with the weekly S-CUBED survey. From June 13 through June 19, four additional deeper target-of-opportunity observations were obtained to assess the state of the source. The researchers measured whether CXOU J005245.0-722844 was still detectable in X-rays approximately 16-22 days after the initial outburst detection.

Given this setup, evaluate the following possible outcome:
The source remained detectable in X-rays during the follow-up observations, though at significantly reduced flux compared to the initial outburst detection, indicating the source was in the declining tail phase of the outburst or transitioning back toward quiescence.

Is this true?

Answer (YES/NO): NO